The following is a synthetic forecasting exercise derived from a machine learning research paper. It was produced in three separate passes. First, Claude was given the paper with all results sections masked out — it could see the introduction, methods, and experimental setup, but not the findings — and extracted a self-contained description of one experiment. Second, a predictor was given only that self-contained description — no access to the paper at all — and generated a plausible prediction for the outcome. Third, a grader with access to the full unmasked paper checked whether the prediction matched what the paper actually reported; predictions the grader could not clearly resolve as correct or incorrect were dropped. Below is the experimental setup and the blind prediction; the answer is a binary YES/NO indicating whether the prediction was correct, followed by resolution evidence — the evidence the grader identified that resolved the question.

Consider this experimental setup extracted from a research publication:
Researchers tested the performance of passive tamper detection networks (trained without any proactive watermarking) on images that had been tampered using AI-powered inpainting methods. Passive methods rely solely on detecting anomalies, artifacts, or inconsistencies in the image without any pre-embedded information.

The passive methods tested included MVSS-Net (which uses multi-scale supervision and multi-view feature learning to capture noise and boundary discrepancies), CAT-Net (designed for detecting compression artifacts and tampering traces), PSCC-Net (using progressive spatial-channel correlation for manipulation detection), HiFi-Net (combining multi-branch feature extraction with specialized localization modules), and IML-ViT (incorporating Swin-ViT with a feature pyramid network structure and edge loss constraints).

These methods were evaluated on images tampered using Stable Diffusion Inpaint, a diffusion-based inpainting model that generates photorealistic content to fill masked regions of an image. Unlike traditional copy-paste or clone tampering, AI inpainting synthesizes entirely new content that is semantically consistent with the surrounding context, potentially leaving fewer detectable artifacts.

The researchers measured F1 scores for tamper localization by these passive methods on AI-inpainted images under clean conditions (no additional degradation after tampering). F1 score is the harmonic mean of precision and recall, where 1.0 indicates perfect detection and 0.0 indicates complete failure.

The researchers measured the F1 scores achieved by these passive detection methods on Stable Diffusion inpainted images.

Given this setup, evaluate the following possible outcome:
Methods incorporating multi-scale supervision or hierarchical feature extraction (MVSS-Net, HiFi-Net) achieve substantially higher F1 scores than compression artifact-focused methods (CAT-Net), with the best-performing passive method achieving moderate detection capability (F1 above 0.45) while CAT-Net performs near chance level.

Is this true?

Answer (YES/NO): NO